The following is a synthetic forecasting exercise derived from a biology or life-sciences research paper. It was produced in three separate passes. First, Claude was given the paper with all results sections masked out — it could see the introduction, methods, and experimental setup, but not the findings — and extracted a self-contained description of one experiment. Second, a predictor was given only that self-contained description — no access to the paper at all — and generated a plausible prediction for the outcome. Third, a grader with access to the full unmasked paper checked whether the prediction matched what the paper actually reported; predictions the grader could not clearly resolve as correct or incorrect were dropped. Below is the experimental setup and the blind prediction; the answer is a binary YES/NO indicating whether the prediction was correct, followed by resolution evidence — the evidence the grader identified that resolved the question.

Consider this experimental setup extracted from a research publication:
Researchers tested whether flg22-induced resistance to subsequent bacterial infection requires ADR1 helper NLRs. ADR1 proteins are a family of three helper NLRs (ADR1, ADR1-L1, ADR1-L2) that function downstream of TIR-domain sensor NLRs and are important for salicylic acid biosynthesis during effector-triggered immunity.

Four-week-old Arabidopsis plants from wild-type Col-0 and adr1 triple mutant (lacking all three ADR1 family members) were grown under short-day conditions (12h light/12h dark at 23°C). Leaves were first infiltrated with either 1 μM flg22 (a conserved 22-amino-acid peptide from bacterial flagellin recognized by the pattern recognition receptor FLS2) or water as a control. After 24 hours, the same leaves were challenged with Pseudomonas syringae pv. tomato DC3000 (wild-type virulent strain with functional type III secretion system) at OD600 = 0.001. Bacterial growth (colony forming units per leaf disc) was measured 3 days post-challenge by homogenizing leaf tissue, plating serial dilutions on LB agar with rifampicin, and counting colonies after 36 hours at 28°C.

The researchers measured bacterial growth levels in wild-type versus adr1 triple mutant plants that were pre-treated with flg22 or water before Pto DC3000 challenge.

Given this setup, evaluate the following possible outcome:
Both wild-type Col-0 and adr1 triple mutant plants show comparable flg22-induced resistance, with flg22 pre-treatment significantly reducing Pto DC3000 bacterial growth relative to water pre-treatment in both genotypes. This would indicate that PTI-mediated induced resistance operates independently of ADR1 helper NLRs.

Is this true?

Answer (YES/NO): NO